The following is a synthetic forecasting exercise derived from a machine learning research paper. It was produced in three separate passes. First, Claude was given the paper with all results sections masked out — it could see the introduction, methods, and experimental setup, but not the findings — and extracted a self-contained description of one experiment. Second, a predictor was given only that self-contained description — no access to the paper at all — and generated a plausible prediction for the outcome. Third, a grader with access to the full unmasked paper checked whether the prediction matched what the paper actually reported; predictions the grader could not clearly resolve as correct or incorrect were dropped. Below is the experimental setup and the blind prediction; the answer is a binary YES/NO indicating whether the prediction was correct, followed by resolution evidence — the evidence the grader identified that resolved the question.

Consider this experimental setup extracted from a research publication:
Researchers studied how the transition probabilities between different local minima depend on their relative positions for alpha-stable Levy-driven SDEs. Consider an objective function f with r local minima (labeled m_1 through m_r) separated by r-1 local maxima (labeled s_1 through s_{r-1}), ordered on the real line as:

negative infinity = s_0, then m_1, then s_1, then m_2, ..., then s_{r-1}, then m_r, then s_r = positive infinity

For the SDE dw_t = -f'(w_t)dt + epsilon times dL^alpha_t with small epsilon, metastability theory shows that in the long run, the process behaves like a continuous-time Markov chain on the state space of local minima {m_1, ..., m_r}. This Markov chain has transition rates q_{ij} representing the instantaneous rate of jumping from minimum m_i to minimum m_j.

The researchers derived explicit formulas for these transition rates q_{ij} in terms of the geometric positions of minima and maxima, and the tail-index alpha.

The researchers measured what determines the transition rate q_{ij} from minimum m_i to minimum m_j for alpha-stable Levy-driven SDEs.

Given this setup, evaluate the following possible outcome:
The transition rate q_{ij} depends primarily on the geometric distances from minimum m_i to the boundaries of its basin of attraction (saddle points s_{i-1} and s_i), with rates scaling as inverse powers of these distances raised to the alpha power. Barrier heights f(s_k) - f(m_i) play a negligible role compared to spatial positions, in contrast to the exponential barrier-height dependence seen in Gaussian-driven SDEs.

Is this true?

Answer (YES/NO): NO